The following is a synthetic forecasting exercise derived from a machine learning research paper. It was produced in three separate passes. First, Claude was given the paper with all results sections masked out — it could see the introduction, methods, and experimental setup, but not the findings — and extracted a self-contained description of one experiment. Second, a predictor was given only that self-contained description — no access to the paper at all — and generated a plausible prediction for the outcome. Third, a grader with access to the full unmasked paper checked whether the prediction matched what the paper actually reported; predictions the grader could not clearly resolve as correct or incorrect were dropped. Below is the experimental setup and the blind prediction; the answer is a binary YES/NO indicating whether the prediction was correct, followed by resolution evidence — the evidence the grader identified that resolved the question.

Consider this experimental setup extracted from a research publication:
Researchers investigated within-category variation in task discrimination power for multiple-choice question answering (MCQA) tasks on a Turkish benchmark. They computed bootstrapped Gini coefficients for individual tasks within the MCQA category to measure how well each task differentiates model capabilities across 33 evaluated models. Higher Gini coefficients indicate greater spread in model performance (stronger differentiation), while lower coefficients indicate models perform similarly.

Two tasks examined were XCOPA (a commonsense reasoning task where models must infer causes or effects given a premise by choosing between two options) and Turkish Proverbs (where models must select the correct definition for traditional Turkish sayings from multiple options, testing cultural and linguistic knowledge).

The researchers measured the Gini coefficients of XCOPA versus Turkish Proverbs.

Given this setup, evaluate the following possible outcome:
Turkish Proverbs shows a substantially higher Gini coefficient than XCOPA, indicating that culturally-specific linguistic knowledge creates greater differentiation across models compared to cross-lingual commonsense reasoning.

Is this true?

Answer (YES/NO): YES